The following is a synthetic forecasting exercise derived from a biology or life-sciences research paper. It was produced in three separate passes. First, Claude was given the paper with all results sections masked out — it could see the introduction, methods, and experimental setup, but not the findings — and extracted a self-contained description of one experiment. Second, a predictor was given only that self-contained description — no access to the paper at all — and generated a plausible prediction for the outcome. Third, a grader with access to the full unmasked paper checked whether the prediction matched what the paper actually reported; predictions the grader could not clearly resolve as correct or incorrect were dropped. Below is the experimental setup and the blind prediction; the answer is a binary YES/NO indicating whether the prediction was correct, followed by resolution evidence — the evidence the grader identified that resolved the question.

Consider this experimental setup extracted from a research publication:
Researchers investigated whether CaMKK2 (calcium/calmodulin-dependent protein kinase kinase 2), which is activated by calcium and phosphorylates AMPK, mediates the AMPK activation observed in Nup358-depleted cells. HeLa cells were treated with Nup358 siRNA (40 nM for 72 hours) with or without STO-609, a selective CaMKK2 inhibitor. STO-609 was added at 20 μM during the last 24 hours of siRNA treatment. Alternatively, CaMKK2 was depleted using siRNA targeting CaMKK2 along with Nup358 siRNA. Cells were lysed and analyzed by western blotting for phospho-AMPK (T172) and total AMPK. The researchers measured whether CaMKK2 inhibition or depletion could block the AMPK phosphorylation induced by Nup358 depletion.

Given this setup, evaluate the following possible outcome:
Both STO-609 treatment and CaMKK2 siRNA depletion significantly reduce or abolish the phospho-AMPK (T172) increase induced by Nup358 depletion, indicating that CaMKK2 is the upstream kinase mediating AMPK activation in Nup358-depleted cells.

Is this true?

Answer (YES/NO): YES